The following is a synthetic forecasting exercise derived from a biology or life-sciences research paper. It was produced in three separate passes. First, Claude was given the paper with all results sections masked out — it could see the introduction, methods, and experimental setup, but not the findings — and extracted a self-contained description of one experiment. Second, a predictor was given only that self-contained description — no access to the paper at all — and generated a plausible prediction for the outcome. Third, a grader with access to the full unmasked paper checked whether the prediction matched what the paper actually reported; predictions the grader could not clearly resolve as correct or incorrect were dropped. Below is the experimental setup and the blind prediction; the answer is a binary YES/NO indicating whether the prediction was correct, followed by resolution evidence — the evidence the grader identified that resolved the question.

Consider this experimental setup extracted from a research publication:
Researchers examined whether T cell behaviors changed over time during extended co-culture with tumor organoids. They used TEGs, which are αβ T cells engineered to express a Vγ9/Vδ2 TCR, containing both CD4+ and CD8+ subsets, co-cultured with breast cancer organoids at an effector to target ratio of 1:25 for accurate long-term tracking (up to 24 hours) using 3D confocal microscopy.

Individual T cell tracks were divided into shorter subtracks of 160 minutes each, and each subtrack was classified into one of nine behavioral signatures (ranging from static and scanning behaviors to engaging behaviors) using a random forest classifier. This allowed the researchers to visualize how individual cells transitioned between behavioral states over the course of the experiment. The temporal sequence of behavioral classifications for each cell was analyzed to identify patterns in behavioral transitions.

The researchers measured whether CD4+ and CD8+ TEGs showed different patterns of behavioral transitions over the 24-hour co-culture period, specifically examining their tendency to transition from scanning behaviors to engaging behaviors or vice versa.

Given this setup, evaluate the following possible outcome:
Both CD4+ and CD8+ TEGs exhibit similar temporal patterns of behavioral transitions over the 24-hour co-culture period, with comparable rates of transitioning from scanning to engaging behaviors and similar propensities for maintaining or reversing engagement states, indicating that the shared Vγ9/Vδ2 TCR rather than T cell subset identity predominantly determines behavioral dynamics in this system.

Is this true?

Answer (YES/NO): NO